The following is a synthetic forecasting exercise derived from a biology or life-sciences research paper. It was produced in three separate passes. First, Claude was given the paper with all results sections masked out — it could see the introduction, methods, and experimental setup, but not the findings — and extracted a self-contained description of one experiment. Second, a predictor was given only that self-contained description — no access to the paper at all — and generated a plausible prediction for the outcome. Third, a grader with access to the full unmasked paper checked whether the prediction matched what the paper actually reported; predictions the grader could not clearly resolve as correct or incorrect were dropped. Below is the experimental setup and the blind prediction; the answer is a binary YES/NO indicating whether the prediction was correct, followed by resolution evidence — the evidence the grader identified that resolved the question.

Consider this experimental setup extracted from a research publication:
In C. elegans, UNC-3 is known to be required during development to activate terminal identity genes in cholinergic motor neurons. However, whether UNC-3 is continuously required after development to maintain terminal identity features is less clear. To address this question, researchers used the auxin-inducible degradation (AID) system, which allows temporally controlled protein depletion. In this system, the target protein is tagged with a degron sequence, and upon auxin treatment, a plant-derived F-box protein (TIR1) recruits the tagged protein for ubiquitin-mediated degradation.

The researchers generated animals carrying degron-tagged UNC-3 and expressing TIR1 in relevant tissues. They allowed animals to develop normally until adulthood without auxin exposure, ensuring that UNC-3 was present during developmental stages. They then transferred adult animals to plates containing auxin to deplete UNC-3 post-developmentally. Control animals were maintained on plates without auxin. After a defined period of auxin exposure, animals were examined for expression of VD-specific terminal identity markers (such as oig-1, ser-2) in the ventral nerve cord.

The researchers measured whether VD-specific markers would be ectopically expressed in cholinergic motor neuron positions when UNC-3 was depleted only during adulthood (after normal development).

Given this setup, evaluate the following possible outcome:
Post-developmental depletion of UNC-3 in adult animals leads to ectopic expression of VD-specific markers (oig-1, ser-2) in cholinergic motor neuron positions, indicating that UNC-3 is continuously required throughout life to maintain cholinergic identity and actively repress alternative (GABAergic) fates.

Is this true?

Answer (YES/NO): YES